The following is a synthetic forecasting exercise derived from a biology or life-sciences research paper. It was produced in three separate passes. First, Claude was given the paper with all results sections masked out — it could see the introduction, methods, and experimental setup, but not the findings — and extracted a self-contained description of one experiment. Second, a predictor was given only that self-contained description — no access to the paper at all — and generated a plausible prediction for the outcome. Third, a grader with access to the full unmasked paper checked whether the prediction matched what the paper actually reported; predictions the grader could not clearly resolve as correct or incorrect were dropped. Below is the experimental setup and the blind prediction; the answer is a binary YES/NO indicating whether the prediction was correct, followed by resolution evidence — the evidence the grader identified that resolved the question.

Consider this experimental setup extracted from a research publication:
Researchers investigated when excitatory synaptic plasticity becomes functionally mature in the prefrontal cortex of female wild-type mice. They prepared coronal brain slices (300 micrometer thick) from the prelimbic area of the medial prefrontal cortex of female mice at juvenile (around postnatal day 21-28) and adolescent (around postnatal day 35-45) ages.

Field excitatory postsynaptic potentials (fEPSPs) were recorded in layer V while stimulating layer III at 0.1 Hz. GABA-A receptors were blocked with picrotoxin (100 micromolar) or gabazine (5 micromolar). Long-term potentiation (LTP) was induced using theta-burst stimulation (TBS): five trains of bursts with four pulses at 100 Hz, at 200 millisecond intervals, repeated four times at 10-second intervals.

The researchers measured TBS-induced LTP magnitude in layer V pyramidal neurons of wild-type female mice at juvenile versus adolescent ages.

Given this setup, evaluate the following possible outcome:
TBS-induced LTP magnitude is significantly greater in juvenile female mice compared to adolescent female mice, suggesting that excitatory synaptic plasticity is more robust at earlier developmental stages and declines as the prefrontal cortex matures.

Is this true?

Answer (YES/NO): NO